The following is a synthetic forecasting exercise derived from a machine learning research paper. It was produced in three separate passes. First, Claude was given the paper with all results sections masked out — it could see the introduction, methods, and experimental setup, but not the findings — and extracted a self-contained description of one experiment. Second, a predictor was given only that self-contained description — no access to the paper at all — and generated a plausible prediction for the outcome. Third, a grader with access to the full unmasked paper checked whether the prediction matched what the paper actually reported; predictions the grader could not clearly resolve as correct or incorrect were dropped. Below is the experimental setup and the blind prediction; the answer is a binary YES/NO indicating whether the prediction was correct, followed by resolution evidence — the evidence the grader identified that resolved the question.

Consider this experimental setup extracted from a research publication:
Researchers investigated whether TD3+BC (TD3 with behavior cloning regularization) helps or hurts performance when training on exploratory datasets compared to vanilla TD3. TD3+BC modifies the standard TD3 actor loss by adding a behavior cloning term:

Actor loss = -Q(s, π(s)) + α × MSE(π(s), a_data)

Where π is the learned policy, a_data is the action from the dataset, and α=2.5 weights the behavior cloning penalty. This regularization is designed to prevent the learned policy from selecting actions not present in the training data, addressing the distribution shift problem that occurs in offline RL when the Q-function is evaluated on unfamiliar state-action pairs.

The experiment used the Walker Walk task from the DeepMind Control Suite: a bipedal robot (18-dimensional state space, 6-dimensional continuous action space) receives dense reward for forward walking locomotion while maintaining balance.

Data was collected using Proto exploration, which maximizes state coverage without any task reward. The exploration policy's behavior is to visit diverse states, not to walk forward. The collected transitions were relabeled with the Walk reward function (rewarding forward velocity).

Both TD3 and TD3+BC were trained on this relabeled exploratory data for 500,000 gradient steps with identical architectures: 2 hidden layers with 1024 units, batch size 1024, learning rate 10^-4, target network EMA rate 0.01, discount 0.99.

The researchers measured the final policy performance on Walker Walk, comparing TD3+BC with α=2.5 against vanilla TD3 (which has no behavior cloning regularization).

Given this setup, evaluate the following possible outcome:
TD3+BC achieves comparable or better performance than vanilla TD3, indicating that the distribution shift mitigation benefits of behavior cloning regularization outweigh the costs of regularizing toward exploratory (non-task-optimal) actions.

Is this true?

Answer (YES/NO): NO